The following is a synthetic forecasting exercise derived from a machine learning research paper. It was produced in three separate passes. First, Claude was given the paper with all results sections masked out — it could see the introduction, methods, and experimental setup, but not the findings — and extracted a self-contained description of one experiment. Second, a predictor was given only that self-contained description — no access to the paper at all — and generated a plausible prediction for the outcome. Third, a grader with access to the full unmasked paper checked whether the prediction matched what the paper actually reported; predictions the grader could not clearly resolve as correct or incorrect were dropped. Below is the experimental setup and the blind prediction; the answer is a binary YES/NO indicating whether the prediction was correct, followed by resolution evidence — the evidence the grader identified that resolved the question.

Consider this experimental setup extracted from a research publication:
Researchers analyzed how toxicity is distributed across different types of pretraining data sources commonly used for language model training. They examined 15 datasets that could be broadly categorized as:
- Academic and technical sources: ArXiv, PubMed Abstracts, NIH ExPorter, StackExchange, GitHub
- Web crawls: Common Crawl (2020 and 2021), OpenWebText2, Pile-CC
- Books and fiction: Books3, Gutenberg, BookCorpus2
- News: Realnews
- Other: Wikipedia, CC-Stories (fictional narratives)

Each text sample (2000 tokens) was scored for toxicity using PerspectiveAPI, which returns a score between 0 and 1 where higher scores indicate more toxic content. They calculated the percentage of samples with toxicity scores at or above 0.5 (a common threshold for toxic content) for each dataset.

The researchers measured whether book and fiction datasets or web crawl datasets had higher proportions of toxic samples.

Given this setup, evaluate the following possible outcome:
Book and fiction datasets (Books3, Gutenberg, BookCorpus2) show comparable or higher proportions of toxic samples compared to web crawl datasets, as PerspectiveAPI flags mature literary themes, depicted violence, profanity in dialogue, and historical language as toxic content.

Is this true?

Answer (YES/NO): YES